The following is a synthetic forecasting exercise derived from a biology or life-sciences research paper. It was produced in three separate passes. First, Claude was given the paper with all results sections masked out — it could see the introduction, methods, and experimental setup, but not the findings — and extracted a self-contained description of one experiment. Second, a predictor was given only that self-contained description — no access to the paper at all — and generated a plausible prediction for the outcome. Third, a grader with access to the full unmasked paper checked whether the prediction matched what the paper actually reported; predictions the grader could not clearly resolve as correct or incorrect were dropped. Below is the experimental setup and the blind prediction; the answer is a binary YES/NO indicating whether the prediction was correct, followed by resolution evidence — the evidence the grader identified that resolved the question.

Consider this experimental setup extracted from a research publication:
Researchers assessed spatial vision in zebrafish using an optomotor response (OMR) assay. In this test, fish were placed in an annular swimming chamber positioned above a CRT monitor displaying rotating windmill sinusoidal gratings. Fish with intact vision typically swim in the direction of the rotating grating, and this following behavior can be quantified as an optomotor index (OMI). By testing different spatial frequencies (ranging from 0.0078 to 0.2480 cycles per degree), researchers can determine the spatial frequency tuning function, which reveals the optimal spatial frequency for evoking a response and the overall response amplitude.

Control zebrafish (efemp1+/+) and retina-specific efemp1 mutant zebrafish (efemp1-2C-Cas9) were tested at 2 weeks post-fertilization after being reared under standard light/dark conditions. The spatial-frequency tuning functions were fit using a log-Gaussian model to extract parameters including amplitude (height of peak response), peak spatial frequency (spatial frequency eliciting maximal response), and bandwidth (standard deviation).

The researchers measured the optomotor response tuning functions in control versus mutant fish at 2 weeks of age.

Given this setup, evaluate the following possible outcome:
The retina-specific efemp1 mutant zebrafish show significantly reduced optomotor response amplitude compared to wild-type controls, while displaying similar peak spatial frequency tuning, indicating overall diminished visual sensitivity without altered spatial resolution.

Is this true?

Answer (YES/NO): YES